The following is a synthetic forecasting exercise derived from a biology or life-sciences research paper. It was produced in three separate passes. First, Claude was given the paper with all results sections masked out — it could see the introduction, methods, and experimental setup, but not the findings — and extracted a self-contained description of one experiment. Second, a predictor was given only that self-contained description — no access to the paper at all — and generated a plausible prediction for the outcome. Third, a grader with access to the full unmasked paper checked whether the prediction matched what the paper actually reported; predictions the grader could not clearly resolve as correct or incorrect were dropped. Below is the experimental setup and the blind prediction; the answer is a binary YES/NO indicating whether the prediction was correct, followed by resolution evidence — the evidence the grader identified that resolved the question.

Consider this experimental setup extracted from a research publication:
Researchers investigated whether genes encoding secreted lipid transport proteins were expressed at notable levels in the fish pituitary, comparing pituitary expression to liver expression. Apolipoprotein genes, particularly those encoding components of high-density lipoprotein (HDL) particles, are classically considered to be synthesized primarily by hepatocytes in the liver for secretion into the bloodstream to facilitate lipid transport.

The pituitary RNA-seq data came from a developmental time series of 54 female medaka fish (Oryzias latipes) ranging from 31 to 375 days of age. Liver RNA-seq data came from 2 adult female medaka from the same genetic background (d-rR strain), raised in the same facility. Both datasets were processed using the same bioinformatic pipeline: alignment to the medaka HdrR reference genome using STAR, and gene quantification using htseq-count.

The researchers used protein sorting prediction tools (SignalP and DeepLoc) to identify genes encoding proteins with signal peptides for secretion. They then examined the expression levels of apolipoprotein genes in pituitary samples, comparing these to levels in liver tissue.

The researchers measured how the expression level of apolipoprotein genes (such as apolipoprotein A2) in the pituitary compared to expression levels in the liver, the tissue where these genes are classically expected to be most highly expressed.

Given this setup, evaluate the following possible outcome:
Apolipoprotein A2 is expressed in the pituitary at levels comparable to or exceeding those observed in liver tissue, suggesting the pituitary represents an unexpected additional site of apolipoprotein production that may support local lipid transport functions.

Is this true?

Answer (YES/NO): NO